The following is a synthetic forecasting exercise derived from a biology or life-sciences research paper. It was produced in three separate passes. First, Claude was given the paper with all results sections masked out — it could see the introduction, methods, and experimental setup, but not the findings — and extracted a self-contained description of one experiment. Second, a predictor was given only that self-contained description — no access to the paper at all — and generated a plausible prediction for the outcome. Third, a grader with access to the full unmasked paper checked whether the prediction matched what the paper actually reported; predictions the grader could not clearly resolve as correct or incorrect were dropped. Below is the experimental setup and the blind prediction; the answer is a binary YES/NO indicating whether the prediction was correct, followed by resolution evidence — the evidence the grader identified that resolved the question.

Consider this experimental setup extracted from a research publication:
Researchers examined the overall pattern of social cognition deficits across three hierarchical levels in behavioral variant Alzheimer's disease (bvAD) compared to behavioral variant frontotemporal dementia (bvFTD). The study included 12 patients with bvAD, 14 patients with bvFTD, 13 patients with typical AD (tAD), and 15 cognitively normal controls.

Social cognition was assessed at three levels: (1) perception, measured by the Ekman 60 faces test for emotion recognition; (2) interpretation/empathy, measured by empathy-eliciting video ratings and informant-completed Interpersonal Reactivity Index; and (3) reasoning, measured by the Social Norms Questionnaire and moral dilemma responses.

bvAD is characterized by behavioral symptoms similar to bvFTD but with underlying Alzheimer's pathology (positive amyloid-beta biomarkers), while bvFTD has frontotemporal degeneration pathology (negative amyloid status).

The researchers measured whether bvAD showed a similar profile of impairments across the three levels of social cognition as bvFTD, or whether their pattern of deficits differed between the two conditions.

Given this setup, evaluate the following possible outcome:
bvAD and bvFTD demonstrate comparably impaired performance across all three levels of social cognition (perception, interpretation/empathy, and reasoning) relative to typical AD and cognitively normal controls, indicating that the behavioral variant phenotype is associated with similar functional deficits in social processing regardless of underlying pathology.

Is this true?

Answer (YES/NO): NO